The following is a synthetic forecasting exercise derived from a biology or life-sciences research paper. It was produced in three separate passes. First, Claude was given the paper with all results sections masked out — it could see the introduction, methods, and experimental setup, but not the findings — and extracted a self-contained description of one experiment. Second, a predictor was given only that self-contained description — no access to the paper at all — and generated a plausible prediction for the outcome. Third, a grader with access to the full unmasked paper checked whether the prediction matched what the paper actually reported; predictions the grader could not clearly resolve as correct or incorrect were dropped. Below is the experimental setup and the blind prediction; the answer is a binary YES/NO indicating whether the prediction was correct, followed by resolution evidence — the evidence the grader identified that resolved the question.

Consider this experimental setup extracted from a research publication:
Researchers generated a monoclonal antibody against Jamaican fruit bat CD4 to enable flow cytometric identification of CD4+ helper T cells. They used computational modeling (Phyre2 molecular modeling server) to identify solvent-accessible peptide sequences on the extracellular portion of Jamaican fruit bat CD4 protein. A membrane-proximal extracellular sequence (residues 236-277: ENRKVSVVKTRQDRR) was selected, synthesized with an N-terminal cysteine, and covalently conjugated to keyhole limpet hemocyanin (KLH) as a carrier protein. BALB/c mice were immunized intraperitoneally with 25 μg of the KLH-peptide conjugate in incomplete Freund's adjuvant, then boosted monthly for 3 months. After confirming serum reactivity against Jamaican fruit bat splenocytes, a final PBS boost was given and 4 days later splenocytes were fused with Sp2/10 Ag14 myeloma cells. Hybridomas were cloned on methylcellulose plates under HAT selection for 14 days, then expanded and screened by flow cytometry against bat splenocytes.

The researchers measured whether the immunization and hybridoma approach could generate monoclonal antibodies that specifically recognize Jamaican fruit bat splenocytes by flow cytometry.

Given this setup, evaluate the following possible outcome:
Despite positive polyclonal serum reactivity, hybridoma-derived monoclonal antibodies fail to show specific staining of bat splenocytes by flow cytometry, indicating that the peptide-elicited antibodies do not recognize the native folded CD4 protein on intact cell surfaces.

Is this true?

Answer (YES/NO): NO